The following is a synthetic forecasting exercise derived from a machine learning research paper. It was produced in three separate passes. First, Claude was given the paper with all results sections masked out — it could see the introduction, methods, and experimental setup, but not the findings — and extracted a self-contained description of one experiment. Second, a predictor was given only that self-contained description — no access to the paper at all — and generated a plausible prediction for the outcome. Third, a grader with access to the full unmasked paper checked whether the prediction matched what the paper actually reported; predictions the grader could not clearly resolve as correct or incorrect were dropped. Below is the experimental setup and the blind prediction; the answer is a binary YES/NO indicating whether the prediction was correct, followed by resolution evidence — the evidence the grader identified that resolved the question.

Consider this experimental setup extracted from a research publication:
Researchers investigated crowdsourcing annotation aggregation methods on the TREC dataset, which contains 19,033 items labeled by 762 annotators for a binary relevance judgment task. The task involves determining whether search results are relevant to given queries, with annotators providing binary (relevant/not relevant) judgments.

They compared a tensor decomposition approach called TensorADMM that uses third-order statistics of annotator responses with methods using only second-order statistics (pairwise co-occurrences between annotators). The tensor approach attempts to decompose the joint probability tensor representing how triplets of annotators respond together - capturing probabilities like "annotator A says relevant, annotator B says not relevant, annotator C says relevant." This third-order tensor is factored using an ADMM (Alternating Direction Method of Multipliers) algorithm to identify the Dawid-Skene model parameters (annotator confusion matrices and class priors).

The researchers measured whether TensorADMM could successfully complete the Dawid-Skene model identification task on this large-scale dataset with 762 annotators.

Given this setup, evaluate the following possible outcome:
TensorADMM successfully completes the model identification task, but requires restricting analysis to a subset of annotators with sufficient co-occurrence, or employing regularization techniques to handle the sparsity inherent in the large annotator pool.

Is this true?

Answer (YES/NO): NO